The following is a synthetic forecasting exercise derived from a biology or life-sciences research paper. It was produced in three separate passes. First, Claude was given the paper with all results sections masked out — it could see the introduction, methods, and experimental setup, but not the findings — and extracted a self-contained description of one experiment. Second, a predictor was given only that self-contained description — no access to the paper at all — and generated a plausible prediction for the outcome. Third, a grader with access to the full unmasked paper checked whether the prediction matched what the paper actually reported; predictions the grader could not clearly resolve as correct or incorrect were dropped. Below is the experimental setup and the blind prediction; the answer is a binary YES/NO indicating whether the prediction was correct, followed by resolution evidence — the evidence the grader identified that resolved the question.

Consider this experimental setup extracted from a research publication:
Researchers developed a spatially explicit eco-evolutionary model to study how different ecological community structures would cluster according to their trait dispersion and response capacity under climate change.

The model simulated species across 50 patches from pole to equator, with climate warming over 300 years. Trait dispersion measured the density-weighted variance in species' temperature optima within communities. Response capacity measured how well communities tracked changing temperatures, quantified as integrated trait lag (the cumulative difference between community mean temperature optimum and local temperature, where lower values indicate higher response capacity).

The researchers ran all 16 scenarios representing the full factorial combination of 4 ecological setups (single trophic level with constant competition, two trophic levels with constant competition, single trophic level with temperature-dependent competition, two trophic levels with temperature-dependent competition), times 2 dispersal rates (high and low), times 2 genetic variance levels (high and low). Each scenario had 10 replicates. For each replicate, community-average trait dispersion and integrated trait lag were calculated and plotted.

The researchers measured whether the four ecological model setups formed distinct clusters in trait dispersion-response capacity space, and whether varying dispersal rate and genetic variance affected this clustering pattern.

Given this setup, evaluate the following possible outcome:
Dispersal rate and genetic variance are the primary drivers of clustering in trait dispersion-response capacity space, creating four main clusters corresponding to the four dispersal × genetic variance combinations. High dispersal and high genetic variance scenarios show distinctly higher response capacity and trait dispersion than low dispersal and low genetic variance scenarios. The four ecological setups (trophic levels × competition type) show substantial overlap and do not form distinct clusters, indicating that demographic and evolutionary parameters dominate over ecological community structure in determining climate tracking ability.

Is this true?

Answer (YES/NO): NO